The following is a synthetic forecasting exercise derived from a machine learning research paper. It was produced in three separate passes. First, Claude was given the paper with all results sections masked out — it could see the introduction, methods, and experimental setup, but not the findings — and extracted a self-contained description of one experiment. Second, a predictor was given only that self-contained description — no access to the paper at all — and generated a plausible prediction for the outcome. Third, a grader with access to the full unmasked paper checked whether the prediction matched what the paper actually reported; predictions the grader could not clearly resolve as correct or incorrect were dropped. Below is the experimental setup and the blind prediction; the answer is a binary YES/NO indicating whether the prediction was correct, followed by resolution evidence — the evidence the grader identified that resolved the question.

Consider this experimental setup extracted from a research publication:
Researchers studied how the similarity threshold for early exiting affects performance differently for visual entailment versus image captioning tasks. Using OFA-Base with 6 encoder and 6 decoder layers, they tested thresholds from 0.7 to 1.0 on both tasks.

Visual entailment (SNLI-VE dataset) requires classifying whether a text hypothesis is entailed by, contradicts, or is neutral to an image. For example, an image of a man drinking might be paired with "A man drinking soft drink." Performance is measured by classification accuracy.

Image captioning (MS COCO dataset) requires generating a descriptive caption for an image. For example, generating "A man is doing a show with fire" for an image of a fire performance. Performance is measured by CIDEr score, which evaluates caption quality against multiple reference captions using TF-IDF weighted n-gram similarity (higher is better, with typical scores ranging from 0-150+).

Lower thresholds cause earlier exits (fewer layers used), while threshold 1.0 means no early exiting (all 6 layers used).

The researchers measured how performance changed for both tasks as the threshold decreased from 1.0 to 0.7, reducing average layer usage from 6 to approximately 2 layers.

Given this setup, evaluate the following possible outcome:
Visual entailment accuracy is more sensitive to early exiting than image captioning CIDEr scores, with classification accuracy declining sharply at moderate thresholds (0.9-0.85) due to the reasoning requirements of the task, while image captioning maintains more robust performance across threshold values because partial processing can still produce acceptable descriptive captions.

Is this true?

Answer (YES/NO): NO